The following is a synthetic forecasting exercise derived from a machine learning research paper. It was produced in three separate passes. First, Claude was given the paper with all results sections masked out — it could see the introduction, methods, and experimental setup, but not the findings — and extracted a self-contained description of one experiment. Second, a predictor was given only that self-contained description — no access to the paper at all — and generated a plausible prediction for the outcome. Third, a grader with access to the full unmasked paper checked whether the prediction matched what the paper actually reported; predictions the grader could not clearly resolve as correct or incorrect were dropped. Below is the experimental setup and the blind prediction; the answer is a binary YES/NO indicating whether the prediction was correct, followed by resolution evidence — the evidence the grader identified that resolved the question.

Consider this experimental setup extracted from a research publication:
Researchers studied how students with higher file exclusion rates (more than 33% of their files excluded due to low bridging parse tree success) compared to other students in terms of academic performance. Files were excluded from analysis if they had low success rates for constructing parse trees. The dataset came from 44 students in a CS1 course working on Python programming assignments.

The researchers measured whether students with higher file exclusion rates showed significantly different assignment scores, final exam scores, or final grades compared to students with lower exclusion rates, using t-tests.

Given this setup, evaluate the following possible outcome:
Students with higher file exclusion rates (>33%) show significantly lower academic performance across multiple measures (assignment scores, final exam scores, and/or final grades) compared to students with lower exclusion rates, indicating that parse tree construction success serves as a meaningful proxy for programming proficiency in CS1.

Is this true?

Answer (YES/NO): NO